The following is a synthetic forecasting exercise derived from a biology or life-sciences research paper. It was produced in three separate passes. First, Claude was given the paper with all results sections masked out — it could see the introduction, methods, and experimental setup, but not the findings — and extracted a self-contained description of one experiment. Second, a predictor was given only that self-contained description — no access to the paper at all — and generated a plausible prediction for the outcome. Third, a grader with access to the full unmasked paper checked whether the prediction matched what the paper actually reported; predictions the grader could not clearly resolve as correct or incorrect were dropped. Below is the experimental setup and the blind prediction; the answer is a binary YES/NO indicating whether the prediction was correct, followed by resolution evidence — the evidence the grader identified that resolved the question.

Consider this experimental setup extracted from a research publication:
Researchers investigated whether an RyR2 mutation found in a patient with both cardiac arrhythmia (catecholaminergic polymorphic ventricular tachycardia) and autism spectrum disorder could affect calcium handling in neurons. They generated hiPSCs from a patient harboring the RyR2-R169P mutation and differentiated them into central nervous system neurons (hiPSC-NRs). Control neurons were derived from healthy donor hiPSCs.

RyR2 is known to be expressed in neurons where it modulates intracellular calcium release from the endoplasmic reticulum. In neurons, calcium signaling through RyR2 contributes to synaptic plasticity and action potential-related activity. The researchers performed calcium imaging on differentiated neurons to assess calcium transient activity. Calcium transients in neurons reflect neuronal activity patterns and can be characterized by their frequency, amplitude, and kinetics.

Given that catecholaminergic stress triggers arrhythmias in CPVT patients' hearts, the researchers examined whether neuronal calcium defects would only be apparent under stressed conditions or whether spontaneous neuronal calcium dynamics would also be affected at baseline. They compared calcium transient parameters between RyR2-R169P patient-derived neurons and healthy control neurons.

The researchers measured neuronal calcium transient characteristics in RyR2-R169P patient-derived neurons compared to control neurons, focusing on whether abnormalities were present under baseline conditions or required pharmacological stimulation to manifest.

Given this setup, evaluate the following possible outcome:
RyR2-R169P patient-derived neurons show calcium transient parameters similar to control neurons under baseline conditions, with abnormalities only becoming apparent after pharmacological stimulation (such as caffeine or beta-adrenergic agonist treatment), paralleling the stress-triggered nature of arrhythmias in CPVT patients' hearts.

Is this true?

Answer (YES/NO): NO